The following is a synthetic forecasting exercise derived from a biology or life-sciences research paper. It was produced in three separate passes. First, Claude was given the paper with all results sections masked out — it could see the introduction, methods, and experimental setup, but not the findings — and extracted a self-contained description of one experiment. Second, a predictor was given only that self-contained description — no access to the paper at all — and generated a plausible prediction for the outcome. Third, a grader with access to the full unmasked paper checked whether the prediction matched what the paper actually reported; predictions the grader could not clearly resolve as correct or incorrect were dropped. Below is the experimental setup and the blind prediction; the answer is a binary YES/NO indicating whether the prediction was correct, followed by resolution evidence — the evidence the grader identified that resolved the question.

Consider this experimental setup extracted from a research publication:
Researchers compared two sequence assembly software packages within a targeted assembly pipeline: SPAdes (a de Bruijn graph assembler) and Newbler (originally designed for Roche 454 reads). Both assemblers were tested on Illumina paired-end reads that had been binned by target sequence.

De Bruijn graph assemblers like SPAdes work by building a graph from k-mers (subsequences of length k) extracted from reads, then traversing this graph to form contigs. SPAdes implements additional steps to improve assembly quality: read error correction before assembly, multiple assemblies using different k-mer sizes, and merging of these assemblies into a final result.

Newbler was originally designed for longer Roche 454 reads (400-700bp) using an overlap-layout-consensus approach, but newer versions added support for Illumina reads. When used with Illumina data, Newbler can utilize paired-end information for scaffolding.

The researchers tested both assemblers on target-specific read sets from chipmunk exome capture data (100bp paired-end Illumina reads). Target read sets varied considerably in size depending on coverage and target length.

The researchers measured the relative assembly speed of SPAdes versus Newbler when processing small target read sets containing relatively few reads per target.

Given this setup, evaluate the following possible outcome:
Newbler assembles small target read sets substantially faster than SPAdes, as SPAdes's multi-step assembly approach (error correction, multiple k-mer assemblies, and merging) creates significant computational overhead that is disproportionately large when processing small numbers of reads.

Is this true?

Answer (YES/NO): YES